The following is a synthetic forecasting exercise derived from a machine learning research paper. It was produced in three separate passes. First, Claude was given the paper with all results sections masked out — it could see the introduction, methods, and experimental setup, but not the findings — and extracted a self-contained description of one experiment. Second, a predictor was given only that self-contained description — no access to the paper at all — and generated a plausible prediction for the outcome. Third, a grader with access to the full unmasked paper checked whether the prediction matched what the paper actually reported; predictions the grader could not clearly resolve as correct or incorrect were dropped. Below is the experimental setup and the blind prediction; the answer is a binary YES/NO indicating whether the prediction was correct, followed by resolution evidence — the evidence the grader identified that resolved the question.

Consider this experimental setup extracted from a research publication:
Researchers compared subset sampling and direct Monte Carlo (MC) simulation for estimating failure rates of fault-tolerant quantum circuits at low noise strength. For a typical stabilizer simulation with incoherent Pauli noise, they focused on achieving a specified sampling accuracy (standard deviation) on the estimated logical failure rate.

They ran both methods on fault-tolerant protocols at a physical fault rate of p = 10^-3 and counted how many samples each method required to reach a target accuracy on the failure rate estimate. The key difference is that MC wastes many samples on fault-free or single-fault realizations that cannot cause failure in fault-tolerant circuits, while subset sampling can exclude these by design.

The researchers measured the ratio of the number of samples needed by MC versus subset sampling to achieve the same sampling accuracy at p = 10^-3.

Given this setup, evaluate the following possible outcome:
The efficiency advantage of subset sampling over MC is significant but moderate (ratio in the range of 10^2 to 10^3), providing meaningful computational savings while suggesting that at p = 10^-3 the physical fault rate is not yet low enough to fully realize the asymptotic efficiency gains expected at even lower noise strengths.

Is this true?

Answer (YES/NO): YES